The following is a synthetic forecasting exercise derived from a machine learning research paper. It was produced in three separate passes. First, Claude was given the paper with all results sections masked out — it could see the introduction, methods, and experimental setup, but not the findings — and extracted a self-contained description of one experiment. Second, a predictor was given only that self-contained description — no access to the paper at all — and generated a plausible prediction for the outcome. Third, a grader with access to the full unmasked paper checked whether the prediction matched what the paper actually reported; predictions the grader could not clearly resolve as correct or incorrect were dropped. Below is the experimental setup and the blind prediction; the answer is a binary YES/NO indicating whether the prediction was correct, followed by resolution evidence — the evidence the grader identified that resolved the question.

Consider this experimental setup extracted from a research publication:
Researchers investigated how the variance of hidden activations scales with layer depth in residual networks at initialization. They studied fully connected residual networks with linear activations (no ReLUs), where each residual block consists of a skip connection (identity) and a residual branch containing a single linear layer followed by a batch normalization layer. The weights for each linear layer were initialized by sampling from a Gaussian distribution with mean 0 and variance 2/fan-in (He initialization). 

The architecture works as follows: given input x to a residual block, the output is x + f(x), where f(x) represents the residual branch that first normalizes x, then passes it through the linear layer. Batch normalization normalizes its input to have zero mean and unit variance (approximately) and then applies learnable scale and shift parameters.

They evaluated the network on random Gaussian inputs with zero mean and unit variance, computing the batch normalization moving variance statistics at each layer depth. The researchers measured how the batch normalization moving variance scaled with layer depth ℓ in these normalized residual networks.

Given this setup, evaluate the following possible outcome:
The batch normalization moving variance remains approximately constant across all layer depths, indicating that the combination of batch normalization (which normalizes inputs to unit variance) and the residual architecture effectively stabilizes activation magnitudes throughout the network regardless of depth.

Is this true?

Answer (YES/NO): NO